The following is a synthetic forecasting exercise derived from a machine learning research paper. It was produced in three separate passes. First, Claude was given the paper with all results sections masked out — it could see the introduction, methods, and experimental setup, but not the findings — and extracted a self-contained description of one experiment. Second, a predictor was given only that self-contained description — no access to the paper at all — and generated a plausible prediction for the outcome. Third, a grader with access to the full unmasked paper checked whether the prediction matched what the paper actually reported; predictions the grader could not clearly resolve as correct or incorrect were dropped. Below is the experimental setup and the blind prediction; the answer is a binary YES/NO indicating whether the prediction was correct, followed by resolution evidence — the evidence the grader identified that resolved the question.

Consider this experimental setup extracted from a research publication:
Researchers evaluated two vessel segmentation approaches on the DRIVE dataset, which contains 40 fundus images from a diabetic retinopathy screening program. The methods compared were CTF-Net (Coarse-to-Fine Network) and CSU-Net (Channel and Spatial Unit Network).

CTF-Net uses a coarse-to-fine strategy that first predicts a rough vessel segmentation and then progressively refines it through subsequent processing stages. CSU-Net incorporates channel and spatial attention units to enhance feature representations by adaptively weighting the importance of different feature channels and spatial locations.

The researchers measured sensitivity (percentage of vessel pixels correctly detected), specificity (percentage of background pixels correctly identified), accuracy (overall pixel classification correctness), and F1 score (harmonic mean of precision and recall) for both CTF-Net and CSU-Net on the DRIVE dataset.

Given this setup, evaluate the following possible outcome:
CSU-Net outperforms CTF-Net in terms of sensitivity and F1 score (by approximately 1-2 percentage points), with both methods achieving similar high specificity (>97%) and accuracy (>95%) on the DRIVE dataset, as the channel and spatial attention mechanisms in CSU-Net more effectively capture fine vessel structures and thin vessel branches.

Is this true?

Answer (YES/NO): NO